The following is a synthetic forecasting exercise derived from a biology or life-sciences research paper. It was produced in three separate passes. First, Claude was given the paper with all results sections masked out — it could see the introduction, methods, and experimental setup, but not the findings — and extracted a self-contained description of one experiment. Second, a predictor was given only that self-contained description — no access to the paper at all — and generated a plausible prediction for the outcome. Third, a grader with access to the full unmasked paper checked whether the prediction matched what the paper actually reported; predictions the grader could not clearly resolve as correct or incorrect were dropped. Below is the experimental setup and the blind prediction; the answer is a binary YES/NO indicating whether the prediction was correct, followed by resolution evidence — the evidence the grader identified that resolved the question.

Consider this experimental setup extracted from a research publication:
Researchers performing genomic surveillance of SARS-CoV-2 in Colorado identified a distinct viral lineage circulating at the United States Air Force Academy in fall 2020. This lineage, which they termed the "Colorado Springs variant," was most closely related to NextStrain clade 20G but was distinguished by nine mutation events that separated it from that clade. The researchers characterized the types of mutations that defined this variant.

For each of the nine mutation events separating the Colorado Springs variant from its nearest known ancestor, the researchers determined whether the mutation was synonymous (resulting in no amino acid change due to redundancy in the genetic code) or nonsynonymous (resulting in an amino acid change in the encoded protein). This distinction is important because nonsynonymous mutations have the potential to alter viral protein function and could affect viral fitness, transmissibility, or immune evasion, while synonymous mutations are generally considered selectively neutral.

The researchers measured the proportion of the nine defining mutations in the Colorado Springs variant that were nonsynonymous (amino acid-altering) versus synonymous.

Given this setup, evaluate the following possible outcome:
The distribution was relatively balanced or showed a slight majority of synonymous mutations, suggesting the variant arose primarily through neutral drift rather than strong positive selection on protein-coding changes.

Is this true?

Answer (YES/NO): NO